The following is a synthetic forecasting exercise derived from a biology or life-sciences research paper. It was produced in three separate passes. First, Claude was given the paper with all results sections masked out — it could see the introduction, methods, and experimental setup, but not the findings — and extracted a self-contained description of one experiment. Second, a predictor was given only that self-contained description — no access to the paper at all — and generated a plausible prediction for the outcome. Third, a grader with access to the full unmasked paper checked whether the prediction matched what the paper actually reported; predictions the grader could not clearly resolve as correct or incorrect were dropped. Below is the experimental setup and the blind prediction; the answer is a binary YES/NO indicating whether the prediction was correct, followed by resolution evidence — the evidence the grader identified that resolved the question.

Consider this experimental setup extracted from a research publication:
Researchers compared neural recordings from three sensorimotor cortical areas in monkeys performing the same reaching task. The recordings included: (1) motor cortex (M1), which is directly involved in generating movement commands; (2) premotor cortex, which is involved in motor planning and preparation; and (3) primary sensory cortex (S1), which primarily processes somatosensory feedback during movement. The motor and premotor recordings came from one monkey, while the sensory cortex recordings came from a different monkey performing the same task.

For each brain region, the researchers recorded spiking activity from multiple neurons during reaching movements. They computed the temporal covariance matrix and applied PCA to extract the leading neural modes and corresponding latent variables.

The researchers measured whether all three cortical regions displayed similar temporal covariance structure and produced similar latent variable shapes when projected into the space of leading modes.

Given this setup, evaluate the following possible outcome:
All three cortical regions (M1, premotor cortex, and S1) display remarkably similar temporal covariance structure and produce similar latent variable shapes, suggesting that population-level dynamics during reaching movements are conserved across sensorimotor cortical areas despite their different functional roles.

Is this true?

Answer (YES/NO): YES